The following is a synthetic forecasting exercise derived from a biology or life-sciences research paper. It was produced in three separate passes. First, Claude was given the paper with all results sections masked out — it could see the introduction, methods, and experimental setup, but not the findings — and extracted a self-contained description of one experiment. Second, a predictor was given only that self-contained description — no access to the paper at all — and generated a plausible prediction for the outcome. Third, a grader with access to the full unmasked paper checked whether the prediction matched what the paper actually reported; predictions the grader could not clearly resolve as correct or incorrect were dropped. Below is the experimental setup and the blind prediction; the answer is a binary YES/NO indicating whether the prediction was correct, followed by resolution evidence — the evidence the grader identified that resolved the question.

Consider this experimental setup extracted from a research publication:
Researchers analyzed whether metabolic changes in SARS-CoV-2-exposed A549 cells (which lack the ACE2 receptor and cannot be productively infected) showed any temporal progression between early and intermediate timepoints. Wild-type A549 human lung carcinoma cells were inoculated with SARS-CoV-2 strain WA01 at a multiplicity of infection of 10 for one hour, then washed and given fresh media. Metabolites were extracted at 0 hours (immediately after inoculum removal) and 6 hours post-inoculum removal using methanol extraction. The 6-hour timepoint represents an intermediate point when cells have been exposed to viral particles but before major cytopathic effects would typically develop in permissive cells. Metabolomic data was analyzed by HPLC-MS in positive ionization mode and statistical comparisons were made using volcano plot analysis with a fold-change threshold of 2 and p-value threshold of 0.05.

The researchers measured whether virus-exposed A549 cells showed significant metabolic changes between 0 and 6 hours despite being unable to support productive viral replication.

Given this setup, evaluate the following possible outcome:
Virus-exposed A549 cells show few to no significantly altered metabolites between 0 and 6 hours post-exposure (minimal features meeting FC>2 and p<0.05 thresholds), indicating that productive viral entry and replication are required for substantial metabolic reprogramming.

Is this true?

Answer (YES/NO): NO